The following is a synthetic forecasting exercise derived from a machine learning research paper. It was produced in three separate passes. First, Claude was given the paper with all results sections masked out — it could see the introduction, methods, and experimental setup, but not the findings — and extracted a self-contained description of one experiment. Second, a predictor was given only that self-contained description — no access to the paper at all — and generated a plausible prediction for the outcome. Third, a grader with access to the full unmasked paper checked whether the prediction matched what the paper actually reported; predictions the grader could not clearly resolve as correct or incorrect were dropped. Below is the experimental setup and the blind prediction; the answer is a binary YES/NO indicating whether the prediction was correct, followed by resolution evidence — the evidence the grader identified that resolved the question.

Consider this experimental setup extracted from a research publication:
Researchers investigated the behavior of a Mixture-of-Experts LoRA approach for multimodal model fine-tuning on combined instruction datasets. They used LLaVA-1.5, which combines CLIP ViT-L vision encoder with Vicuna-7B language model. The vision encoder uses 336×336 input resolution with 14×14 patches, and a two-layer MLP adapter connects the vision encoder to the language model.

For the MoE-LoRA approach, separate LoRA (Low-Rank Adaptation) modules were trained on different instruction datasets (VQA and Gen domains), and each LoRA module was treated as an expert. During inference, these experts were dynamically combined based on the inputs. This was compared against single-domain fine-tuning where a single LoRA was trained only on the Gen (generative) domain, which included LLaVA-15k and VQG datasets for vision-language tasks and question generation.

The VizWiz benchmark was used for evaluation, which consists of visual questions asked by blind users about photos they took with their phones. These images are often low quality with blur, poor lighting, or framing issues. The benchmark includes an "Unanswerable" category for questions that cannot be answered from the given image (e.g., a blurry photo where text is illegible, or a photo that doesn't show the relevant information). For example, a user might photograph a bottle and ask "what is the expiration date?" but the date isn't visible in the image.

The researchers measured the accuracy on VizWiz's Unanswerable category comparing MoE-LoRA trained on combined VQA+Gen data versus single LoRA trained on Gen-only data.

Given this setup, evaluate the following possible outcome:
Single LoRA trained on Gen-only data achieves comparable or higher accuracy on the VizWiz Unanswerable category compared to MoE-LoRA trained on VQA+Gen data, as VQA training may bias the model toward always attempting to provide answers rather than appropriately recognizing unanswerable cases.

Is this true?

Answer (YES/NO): YES